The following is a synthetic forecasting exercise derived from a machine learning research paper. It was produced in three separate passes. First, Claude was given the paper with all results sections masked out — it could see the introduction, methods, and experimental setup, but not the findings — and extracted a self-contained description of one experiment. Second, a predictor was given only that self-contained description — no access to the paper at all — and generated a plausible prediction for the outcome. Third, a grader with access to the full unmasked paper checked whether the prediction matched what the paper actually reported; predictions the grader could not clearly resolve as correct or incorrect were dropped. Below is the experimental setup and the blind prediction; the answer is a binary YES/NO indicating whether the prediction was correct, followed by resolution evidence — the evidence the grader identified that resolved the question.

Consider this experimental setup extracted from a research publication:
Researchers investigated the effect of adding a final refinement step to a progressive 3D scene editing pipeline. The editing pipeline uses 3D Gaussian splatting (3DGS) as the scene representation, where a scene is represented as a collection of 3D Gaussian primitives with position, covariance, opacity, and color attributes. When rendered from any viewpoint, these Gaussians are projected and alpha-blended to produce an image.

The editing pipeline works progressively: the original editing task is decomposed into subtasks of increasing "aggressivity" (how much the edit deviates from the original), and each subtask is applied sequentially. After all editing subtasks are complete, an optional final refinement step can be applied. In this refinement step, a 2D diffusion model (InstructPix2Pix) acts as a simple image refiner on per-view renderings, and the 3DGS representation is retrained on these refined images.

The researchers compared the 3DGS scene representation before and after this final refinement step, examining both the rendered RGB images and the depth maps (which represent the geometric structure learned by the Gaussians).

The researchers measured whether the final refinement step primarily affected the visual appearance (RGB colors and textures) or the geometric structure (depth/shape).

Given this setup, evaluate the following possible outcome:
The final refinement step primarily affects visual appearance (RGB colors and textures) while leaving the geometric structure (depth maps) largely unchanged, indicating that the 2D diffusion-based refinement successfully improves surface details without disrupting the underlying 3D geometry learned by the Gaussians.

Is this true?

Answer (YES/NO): NO